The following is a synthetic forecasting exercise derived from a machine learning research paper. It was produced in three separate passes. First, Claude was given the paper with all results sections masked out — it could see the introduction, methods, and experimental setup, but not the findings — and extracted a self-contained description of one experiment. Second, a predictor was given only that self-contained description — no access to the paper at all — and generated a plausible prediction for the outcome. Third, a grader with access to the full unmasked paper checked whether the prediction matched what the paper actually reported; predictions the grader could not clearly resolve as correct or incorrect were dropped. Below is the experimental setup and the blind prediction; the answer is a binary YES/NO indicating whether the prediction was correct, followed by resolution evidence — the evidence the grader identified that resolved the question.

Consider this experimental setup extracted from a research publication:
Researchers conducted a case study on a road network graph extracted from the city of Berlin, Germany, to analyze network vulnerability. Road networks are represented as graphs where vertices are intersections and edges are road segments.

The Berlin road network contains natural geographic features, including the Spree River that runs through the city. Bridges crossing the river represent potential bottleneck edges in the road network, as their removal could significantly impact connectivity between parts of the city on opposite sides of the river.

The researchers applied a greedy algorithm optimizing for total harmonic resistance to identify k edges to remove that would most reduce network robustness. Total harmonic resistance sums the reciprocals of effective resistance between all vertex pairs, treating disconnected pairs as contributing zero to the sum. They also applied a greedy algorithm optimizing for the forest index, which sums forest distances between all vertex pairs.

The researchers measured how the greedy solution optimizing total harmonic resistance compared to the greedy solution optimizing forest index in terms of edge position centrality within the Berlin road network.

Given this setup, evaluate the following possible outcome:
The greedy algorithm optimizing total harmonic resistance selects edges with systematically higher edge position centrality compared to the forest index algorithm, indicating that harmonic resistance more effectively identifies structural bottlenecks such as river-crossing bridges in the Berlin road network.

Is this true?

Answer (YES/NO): YES